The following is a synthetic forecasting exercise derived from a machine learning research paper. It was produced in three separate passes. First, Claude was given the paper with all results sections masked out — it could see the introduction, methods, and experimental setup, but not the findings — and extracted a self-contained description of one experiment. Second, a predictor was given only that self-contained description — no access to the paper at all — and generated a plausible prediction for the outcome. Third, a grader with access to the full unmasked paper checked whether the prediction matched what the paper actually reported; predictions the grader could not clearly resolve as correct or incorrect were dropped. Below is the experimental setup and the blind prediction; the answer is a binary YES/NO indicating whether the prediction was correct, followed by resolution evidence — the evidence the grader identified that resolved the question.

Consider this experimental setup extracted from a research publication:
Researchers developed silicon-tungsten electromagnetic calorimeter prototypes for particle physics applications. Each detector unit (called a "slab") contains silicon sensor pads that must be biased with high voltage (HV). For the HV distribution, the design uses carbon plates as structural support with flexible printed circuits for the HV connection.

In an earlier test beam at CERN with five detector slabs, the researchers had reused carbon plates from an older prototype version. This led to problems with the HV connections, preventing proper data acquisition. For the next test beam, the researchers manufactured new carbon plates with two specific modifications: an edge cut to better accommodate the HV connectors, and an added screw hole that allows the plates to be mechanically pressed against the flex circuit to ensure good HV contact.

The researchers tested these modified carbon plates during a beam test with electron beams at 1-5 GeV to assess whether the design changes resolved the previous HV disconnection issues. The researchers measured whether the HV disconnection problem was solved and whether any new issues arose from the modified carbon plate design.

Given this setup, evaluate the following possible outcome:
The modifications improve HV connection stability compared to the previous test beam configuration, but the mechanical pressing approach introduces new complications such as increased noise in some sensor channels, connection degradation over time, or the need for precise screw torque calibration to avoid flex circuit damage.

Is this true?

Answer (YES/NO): NO